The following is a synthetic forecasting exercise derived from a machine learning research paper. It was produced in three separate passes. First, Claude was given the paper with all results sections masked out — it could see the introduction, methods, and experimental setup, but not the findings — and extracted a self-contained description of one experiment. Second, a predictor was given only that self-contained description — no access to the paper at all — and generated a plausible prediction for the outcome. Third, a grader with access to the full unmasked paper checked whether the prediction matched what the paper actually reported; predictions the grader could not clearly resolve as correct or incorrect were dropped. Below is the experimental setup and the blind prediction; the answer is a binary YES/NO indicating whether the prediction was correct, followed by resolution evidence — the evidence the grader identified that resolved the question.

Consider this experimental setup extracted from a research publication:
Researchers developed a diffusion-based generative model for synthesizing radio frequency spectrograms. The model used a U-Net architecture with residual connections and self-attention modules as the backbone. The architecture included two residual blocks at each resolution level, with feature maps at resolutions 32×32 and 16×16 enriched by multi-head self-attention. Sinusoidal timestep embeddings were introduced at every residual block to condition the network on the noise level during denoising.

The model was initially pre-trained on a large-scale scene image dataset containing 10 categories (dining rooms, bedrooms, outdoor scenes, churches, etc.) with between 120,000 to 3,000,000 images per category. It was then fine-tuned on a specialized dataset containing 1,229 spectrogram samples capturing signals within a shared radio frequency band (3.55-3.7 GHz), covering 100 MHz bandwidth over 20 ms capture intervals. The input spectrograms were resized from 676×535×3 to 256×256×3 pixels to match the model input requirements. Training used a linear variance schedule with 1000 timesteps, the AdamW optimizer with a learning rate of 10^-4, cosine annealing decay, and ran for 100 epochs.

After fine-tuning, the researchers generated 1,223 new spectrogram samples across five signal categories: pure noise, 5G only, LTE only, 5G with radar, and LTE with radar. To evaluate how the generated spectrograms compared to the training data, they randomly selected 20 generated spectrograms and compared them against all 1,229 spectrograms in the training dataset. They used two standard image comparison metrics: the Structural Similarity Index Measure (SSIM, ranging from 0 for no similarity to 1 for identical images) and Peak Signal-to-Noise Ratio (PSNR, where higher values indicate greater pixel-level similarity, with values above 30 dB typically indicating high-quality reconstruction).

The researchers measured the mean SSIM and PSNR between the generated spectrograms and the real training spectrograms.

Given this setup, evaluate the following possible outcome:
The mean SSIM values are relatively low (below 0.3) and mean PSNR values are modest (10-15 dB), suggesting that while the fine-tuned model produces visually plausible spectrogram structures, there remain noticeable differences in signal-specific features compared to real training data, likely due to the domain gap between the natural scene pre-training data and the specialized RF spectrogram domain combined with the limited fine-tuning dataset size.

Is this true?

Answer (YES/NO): YES